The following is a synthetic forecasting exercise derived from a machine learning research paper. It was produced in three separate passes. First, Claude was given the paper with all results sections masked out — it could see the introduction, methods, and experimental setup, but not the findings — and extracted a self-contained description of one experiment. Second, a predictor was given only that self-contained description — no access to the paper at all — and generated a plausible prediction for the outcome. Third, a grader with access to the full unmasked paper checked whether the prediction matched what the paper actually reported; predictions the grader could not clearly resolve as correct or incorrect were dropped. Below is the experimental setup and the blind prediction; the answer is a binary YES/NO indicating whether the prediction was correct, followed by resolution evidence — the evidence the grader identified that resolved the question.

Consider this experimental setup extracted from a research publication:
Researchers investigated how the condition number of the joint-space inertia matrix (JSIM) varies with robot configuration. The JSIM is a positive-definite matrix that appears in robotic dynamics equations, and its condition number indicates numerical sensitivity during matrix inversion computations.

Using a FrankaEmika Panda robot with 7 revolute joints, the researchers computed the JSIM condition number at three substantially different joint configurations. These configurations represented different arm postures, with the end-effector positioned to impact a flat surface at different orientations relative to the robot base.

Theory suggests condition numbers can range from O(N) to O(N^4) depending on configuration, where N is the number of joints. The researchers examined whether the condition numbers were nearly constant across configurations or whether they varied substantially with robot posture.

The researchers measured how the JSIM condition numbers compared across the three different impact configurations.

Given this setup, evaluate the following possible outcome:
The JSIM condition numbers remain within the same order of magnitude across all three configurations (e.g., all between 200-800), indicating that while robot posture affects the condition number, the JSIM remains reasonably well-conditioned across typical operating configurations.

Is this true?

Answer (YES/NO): NO